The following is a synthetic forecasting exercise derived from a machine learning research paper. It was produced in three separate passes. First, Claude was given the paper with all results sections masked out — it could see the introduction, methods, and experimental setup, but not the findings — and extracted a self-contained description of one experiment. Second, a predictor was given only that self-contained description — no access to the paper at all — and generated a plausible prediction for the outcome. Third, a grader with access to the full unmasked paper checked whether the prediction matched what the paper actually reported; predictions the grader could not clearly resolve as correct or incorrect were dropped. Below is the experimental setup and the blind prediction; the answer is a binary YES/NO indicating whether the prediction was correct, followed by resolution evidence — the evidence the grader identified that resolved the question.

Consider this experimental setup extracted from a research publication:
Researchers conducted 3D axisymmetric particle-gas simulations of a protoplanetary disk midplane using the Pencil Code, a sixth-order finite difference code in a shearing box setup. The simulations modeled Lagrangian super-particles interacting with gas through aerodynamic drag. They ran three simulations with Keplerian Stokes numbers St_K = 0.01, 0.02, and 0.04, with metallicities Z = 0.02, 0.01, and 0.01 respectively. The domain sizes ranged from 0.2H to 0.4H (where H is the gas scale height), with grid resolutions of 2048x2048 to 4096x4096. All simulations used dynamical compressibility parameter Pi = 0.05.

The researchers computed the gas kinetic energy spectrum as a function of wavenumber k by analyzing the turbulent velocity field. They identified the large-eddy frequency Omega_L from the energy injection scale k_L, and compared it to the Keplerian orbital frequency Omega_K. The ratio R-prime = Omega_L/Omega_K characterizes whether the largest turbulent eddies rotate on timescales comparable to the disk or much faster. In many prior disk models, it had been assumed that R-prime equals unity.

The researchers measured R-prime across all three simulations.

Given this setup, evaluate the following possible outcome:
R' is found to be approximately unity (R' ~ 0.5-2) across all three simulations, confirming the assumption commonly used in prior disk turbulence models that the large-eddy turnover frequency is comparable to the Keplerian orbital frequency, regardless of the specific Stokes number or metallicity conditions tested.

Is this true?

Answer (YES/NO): NO